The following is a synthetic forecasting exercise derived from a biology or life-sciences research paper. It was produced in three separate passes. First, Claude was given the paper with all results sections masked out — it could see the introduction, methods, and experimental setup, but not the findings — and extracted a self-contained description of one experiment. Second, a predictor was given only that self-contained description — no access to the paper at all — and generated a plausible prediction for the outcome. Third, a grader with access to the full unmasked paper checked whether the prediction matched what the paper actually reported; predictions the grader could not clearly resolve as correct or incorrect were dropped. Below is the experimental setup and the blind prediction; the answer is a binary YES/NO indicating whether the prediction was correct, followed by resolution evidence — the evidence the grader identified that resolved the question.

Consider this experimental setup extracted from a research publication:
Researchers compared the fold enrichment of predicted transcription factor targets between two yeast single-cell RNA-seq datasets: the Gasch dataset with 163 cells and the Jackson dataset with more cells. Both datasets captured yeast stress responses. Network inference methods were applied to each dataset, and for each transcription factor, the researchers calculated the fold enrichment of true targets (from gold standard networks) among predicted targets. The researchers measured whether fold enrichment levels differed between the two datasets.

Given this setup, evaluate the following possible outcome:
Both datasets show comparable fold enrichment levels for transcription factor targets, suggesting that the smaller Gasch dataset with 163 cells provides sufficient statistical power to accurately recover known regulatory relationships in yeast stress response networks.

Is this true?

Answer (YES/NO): NO